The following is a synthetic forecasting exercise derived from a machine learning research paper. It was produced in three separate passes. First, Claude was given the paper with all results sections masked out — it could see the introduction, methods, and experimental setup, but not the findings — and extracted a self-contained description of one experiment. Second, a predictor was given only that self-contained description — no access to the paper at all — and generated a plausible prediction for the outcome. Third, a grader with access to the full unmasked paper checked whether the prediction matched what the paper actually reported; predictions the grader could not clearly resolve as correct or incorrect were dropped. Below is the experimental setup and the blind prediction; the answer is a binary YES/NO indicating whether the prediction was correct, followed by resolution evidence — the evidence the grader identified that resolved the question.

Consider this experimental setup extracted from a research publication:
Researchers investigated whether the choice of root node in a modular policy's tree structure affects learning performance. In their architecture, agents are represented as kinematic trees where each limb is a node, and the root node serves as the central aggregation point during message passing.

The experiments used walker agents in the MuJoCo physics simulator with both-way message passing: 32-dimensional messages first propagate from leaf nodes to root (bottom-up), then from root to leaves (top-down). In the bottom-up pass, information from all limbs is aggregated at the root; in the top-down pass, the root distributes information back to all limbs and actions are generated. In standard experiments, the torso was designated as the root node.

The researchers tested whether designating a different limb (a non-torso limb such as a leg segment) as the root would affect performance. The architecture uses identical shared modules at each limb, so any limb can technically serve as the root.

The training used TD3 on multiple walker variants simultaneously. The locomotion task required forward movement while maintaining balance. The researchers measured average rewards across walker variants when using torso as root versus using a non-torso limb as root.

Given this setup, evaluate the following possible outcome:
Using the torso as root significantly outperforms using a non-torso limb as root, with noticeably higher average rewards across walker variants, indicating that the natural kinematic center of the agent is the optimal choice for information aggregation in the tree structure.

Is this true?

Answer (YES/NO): NO